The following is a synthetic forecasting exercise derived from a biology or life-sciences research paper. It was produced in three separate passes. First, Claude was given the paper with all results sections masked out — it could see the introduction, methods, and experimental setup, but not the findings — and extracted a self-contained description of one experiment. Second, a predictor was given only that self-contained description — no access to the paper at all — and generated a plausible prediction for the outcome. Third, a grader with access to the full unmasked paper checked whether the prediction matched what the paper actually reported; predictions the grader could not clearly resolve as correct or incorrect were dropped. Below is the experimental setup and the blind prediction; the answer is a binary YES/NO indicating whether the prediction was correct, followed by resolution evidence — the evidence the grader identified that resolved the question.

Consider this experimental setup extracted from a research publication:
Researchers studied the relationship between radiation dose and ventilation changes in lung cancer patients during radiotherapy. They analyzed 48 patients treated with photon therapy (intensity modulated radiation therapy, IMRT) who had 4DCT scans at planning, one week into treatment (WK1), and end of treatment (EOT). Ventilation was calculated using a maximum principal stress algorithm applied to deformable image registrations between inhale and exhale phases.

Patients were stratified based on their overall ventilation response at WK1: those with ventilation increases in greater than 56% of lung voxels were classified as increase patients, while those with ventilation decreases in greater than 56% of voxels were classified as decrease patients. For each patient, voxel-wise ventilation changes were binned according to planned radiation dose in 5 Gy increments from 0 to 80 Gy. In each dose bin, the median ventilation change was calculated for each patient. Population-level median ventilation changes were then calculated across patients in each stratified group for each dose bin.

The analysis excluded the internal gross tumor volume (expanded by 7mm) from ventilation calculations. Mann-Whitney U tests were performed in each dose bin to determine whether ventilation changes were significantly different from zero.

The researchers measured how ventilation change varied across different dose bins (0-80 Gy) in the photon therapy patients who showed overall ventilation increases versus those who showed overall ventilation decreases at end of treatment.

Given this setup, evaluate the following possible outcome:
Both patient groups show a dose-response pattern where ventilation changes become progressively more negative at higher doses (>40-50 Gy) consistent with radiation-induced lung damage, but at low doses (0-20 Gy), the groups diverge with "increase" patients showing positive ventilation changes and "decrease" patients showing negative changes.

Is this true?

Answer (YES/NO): NO